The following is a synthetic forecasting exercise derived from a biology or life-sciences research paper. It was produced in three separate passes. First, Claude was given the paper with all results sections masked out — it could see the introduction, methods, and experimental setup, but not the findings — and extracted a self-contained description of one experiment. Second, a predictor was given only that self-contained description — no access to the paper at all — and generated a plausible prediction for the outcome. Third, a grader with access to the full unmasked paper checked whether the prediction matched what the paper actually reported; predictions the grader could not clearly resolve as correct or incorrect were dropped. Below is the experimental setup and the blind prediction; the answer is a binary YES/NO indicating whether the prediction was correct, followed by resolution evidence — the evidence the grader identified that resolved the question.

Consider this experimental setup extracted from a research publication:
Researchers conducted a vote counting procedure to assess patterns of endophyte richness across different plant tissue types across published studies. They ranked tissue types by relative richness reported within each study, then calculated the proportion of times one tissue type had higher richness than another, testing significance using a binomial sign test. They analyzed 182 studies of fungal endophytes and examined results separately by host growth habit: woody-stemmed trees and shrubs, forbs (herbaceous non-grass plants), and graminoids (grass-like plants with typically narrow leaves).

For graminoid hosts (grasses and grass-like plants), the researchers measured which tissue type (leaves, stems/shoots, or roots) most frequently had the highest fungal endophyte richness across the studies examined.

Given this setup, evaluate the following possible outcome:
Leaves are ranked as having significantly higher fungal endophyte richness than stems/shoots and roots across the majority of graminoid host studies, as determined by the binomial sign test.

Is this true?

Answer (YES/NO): NO